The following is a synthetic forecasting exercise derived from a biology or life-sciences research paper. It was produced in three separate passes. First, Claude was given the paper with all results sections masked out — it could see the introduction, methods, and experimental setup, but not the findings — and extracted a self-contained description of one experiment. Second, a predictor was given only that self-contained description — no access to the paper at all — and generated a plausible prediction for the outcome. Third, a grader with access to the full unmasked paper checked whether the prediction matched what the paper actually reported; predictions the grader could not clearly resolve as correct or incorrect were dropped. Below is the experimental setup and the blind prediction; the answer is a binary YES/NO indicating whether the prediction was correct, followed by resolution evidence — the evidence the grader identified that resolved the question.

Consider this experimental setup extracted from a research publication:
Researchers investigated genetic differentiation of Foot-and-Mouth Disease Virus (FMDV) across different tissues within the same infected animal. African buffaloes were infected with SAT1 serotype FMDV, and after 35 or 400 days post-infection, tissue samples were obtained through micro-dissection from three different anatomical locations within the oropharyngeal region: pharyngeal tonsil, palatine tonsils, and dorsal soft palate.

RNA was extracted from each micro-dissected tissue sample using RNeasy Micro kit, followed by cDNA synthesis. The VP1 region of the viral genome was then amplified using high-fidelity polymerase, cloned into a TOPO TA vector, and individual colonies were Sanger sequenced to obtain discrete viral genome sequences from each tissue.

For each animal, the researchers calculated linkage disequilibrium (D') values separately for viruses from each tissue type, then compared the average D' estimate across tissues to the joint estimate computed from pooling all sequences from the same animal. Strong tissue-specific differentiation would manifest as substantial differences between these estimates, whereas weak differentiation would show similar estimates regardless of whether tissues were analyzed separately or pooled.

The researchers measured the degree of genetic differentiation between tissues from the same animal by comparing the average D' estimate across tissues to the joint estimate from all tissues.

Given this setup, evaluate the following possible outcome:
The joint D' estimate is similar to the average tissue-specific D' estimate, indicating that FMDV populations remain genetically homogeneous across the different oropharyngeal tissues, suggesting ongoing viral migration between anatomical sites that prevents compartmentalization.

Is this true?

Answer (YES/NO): YES